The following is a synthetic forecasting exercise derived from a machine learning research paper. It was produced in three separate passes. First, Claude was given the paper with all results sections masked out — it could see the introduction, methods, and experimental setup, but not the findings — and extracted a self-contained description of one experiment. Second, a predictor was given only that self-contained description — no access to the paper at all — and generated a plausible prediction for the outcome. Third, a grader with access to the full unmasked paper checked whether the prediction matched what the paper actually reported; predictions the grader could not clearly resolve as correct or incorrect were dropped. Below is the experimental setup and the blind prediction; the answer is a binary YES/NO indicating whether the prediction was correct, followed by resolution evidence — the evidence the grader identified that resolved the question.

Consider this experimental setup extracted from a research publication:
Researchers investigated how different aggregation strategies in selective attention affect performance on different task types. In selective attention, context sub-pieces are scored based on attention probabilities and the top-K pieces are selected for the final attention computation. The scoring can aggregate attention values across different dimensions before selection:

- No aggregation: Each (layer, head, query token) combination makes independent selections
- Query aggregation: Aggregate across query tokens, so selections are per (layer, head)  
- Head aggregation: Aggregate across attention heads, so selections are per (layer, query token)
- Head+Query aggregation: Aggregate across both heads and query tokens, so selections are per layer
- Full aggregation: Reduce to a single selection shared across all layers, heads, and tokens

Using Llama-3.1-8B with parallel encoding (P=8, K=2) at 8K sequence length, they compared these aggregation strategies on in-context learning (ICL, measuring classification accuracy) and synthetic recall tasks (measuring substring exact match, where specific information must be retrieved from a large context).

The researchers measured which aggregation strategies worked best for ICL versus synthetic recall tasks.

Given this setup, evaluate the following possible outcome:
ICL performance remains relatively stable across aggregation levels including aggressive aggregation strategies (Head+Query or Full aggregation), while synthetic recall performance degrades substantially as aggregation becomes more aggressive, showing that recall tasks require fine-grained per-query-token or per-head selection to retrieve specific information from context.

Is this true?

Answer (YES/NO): NO